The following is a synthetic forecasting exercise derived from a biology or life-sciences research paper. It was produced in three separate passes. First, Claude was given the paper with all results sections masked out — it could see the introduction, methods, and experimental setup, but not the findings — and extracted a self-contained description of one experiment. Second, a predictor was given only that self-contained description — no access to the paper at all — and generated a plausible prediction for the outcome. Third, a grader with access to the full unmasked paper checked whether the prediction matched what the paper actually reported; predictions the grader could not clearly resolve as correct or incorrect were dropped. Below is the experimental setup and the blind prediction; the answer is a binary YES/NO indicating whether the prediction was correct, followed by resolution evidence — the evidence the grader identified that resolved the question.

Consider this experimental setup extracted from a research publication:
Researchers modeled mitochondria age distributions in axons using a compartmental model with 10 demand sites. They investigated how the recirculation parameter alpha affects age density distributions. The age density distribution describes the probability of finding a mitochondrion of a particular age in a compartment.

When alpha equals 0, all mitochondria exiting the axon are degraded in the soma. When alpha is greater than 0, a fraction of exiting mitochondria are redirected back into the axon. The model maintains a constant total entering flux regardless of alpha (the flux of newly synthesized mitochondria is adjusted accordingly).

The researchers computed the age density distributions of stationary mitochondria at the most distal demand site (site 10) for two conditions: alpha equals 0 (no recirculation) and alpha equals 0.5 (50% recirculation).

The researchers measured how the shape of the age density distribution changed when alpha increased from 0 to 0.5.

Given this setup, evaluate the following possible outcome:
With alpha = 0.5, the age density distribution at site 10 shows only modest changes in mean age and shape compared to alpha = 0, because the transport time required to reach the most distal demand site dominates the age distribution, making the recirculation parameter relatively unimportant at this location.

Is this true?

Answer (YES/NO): NO